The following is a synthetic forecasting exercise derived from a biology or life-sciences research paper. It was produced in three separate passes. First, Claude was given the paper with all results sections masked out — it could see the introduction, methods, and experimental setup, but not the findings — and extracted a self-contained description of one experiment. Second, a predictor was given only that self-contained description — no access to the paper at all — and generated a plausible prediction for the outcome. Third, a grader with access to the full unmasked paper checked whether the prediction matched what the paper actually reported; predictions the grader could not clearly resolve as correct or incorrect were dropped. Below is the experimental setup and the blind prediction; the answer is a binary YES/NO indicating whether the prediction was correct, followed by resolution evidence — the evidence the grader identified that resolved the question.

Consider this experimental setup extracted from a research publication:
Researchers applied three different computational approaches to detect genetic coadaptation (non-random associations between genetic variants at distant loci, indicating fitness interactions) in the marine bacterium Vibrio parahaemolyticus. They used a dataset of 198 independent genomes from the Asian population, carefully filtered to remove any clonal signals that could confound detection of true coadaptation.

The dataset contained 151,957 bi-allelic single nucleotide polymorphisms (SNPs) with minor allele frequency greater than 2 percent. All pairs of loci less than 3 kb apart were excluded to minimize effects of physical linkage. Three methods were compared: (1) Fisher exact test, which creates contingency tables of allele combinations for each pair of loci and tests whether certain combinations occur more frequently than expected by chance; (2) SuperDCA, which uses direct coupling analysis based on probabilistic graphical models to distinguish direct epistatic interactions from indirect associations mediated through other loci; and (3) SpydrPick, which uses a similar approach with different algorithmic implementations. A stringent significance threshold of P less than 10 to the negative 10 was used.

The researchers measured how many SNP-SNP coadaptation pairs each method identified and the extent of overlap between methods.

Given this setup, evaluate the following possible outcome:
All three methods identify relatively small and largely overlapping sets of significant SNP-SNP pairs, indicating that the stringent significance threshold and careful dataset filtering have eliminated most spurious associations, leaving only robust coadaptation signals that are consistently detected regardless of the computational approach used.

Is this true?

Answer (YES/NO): NO